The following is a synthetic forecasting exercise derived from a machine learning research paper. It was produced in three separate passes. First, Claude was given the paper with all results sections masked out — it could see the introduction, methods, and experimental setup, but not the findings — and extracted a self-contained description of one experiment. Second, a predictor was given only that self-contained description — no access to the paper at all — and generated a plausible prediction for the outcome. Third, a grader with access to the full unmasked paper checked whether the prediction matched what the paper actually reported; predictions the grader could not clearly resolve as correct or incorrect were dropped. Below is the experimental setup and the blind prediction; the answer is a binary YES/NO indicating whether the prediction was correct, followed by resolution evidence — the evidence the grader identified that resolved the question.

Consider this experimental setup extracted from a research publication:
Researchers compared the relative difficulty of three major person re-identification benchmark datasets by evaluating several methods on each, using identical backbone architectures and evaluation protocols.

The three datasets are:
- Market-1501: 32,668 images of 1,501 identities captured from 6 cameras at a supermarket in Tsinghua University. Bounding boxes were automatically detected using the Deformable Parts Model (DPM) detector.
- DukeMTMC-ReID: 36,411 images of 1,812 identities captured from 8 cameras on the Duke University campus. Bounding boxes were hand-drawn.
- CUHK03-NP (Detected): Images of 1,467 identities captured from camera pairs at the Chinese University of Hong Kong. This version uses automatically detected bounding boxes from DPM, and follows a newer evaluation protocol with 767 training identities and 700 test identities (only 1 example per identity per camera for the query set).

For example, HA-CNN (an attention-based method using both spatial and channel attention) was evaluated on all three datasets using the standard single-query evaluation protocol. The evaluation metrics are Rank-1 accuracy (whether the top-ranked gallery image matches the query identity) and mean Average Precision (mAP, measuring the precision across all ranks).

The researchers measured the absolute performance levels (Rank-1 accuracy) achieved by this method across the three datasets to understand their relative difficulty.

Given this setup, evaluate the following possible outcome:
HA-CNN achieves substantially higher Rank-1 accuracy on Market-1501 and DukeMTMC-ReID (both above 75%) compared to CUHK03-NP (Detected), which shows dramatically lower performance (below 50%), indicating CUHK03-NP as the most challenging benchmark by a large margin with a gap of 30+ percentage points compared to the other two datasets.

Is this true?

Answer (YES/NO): YES